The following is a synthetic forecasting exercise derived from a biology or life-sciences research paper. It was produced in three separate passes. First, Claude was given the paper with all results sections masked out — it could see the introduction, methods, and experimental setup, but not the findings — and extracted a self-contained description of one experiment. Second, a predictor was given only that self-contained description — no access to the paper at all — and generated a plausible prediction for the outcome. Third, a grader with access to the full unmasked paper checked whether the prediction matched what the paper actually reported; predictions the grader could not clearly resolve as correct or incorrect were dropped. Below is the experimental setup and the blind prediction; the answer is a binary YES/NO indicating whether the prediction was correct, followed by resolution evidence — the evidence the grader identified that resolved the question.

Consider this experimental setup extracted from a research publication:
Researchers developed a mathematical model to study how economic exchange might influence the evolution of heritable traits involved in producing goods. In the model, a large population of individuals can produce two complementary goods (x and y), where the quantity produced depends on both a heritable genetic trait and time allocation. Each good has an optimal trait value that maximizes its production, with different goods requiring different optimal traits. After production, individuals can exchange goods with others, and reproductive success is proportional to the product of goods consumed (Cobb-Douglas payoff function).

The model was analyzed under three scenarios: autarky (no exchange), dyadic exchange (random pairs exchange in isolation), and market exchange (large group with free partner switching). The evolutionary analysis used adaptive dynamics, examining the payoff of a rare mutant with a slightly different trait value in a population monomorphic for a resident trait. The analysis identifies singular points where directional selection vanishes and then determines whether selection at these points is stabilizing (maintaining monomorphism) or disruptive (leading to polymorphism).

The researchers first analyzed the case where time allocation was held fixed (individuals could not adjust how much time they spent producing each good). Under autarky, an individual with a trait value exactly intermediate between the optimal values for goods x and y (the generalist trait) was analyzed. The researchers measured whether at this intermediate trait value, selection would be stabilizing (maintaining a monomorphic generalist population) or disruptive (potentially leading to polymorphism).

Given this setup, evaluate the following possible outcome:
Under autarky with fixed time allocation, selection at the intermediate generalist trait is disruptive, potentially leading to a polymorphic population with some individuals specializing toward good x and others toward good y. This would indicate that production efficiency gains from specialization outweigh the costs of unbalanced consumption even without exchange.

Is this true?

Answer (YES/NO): NO